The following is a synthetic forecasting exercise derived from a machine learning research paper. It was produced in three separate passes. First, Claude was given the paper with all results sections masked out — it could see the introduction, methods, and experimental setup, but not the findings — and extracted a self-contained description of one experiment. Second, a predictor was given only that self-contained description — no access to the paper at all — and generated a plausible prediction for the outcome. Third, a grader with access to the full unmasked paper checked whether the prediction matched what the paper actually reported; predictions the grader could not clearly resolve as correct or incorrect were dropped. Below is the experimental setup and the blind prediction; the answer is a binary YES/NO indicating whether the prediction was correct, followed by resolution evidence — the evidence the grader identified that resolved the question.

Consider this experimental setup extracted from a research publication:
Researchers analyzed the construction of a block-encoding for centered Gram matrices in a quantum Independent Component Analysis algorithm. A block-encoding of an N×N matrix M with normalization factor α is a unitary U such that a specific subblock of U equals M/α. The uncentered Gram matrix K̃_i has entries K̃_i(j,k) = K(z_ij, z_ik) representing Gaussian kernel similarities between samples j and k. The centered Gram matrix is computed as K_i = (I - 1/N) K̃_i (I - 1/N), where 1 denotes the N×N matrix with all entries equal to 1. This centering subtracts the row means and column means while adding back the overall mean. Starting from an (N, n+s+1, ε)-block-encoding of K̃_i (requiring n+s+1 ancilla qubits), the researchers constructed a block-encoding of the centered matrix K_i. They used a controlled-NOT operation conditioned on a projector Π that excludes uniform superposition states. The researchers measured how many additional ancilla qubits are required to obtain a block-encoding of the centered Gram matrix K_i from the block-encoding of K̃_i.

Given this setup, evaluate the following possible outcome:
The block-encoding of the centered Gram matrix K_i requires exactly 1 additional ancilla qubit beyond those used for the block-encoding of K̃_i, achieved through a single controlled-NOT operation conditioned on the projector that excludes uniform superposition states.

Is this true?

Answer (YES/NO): YES